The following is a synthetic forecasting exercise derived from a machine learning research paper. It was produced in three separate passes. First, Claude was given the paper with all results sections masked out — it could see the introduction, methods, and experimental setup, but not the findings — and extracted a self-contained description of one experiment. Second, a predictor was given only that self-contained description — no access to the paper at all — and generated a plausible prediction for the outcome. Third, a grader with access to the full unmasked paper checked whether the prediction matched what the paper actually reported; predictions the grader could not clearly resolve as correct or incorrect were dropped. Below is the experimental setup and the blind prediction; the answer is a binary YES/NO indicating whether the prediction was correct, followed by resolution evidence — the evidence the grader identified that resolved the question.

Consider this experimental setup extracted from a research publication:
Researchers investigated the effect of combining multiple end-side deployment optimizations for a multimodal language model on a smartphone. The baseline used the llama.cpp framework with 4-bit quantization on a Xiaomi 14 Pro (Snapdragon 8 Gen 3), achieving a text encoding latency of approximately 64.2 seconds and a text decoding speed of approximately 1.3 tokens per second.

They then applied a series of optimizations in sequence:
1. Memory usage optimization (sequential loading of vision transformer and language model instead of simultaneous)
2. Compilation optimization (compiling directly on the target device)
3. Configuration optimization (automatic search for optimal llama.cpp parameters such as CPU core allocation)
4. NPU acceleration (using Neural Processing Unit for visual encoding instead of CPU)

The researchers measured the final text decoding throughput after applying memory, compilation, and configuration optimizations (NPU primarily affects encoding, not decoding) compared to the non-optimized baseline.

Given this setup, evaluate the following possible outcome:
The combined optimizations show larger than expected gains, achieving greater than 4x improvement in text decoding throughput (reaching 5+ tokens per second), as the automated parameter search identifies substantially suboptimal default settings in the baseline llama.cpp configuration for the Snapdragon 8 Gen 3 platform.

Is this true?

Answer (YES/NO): YES